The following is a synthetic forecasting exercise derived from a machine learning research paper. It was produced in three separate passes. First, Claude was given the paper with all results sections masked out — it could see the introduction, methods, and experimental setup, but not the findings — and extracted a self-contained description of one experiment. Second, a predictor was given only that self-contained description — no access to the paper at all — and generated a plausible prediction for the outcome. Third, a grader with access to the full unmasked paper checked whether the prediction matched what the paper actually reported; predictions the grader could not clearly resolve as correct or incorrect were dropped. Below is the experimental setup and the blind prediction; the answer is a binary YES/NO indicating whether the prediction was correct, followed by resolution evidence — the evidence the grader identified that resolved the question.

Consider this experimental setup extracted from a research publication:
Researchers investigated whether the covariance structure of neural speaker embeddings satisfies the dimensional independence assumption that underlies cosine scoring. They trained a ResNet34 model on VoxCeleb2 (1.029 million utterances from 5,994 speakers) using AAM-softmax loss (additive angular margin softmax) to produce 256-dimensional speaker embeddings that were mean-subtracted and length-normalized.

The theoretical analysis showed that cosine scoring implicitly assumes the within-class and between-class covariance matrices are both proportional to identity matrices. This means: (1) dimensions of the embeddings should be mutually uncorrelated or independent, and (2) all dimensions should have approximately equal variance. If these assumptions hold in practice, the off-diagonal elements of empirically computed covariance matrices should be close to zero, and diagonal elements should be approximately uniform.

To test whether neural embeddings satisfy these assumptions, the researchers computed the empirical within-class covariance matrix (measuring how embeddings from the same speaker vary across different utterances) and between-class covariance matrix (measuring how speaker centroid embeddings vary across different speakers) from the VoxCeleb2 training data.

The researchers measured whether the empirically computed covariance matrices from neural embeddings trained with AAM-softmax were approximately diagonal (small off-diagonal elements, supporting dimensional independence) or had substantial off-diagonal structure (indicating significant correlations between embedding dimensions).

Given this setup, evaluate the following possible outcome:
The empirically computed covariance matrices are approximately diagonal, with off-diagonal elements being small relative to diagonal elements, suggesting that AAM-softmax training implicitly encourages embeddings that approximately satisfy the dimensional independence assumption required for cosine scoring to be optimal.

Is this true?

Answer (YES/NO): YES